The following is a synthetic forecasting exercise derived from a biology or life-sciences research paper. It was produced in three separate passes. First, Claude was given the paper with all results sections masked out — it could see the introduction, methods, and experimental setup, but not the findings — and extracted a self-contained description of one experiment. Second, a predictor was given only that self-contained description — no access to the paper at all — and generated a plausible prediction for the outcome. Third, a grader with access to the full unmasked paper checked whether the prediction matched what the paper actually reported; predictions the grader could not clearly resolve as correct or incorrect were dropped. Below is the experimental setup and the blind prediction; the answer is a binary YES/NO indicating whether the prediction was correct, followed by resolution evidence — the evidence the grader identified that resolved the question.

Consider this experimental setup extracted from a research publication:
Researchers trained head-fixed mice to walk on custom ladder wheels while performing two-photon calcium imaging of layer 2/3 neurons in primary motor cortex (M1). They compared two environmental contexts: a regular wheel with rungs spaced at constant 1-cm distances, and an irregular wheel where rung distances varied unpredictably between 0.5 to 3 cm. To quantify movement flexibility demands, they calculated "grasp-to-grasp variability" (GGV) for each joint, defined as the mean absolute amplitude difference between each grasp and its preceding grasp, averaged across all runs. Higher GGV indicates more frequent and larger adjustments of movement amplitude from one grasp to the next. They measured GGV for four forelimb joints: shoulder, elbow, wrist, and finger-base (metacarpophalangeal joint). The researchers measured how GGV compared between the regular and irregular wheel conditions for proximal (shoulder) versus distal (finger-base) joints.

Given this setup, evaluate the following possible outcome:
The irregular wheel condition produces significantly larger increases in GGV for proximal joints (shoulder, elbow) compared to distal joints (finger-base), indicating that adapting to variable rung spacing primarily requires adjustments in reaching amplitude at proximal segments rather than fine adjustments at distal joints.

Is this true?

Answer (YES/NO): YES